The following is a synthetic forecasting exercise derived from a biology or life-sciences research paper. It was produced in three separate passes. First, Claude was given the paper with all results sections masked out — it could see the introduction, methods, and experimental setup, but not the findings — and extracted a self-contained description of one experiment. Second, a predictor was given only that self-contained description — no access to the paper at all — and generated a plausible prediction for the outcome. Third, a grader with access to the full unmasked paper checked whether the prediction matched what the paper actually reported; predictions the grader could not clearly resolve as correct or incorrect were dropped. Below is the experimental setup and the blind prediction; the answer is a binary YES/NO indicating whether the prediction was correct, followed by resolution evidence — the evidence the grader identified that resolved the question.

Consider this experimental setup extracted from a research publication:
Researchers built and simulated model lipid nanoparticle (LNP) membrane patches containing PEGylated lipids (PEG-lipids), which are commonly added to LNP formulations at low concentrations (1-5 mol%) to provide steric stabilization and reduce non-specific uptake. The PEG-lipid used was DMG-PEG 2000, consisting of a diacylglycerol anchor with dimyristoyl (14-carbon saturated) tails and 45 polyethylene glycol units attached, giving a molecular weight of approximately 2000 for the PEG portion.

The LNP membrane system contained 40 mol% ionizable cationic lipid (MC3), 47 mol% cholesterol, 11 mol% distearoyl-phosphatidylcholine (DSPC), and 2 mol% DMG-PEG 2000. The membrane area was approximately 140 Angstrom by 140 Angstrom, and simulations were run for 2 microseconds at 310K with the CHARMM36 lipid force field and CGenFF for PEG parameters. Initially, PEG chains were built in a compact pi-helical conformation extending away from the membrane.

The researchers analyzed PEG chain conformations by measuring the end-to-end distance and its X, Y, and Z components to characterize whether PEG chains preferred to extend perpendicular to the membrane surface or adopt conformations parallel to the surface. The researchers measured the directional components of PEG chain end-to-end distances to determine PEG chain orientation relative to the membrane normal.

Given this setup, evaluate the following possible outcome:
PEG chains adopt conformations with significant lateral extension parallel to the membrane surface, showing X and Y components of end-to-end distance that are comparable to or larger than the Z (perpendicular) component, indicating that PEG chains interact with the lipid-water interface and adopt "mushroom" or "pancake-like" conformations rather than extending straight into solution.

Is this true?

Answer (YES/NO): NO